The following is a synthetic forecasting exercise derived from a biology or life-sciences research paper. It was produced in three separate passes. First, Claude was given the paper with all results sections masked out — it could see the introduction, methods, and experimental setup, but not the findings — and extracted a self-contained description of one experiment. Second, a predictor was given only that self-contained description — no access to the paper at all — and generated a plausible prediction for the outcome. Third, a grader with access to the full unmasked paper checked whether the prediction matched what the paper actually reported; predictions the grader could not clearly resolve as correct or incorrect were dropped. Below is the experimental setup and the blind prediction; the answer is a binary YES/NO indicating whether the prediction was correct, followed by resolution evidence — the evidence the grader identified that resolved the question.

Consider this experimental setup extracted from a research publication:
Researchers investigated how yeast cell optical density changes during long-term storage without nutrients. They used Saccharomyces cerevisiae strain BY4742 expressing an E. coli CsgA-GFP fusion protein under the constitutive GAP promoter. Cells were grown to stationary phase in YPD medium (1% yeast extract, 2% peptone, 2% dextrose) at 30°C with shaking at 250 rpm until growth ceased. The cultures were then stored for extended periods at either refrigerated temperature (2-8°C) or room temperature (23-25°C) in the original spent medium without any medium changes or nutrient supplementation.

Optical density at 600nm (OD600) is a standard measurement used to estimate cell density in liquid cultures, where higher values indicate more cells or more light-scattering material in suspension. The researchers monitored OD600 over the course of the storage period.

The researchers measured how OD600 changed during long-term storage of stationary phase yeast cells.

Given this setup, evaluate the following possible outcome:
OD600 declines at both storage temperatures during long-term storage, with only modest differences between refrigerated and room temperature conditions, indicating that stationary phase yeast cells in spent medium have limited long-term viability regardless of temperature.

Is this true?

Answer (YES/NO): YES